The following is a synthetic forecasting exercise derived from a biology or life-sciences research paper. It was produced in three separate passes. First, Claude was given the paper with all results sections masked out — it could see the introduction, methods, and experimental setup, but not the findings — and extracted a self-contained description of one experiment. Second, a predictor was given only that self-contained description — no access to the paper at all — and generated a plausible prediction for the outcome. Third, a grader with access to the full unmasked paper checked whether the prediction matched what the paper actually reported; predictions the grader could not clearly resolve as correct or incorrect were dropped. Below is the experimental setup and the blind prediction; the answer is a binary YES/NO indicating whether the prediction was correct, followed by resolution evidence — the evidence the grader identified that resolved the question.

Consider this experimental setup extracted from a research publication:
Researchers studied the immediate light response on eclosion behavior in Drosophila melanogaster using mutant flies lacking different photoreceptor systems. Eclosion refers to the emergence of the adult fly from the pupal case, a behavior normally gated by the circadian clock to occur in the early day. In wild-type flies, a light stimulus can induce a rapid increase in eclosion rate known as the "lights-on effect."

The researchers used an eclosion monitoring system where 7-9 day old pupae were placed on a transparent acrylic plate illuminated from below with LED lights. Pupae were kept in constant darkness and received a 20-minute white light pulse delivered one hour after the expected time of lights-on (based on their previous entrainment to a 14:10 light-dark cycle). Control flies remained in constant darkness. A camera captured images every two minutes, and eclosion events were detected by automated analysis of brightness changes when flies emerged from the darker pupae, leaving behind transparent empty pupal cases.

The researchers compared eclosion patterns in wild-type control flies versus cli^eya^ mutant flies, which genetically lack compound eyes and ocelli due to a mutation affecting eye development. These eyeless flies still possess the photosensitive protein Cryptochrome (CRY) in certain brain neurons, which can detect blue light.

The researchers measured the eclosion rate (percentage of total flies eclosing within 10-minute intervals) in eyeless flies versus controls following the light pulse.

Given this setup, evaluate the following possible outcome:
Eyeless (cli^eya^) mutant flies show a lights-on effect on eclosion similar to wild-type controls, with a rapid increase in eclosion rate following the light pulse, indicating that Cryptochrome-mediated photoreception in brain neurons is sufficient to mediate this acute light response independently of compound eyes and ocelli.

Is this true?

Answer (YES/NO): NO